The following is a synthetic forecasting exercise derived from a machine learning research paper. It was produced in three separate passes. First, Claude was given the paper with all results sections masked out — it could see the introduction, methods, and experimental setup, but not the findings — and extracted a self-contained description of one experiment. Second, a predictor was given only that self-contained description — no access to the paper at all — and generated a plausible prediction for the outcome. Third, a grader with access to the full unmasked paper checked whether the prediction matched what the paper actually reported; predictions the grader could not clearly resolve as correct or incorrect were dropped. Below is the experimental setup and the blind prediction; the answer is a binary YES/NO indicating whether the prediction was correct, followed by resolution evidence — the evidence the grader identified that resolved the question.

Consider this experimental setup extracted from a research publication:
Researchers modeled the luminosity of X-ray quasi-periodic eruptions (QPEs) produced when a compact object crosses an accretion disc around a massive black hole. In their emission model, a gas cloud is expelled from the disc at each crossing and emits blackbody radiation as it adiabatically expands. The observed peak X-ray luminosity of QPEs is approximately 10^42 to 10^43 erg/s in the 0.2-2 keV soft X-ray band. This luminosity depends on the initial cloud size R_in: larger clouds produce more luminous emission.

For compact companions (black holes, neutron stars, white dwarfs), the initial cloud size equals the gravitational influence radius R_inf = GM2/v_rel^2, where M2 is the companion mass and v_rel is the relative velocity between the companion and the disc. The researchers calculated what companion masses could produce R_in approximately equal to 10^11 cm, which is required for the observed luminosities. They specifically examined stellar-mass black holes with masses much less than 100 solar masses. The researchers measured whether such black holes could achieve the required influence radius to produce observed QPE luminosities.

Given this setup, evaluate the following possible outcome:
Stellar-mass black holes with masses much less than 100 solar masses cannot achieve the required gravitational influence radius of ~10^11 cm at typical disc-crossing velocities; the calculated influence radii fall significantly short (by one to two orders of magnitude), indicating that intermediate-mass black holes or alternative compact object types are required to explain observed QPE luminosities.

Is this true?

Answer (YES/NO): NO